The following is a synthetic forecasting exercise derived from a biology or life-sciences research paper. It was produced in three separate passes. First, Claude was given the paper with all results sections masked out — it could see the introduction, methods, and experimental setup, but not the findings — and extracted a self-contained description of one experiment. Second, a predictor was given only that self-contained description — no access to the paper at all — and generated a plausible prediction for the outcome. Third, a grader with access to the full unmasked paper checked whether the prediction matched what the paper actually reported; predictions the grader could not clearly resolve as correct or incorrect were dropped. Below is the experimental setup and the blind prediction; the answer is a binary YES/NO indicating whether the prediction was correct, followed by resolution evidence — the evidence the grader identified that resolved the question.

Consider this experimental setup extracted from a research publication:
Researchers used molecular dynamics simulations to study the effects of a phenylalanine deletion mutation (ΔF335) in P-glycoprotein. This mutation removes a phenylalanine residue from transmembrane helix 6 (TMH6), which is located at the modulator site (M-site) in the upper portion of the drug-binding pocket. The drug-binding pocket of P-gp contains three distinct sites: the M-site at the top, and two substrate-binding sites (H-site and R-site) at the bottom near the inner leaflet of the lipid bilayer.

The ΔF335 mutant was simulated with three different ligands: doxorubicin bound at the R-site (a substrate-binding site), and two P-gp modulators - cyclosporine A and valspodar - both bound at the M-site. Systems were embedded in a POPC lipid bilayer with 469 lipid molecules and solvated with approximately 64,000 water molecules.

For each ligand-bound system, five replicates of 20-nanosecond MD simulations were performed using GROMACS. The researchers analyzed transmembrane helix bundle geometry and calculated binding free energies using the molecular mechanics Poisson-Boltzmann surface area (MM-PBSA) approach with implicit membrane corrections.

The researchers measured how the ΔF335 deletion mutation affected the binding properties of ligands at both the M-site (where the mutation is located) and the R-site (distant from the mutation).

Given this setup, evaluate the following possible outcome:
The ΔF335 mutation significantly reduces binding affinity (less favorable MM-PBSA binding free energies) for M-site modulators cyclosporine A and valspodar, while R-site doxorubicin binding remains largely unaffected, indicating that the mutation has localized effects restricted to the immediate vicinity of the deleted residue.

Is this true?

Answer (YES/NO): NO